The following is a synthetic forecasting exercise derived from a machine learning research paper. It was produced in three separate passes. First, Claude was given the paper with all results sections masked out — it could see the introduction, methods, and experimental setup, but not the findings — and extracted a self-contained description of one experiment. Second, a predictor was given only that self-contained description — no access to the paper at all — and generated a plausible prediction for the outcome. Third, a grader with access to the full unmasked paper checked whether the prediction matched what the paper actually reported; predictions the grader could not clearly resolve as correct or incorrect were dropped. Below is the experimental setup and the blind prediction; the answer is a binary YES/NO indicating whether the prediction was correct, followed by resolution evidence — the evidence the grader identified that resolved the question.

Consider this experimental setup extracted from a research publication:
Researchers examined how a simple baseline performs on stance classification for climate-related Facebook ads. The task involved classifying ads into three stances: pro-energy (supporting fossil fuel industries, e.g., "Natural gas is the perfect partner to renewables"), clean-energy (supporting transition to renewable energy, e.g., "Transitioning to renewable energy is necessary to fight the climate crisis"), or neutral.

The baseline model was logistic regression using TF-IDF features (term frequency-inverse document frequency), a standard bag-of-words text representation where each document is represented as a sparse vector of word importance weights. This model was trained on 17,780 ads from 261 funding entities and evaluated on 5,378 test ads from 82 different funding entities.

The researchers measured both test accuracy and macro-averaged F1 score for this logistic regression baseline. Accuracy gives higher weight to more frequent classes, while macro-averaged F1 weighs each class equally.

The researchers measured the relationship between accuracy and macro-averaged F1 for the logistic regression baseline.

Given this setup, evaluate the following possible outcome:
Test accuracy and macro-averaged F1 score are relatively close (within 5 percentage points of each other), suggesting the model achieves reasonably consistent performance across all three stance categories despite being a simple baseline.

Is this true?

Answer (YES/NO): NO